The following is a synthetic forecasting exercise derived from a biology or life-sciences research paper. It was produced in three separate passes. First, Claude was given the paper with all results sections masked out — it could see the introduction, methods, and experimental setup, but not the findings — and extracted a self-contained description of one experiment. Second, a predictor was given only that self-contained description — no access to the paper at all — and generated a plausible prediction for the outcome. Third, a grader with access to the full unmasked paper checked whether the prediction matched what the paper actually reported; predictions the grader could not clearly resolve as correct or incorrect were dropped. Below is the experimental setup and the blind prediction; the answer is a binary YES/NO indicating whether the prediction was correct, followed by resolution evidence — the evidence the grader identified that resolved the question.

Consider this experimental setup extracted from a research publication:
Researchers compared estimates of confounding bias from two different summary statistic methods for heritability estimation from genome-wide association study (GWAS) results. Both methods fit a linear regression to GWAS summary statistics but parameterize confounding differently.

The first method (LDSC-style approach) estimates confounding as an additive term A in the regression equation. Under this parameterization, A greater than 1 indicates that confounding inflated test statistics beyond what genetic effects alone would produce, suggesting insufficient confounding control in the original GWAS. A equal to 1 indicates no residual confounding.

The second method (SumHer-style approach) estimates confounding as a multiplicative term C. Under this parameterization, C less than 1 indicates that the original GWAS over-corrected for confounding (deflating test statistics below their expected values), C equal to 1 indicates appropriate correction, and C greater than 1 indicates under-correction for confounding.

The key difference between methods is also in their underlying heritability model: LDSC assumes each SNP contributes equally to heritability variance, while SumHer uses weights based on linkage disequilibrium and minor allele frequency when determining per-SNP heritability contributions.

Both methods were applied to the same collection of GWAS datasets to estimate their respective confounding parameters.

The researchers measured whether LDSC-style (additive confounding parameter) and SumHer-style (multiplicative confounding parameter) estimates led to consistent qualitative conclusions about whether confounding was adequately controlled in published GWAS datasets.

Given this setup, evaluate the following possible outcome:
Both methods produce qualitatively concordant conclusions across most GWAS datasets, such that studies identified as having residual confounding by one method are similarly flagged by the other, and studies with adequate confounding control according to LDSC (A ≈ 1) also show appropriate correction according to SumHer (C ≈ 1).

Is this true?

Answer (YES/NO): NO